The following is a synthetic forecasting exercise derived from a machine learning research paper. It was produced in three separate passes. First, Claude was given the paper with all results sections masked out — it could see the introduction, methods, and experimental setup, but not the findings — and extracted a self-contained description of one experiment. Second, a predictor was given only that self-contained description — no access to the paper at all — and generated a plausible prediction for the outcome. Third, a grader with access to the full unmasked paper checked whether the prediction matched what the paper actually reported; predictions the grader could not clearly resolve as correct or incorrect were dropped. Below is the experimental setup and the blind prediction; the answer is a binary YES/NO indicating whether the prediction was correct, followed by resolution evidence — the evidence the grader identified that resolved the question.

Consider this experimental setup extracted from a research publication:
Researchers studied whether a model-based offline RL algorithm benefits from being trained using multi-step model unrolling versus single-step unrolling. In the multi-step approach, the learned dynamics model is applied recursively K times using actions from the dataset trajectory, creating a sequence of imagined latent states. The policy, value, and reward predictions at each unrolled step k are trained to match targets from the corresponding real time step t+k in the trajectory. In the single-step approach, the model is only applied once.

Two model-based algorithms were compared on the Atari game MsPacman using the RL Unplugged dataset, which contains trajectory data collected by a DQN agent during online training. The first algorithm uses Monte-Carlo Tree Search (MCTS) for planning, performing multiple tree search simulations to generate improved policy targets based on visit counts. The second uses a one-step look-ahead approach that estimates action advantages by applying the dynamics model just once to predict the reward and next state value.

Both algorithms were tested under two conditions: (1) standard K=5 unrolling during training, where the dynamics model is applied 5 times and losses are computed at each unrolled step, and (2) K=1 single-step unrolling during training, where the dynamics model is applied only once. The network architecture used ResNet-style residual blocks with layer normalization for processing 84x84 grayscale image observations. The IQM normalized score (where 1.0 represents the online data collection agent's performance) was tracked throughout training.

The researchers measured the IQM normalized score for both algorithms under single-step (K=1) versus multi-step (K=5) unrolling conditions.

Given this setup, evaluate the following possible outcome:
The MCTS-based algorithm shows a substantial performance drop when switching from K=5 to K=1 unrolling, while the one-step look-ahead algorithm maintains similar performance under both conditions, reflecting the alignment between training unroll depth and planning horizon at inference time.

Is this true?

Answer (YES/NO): YES